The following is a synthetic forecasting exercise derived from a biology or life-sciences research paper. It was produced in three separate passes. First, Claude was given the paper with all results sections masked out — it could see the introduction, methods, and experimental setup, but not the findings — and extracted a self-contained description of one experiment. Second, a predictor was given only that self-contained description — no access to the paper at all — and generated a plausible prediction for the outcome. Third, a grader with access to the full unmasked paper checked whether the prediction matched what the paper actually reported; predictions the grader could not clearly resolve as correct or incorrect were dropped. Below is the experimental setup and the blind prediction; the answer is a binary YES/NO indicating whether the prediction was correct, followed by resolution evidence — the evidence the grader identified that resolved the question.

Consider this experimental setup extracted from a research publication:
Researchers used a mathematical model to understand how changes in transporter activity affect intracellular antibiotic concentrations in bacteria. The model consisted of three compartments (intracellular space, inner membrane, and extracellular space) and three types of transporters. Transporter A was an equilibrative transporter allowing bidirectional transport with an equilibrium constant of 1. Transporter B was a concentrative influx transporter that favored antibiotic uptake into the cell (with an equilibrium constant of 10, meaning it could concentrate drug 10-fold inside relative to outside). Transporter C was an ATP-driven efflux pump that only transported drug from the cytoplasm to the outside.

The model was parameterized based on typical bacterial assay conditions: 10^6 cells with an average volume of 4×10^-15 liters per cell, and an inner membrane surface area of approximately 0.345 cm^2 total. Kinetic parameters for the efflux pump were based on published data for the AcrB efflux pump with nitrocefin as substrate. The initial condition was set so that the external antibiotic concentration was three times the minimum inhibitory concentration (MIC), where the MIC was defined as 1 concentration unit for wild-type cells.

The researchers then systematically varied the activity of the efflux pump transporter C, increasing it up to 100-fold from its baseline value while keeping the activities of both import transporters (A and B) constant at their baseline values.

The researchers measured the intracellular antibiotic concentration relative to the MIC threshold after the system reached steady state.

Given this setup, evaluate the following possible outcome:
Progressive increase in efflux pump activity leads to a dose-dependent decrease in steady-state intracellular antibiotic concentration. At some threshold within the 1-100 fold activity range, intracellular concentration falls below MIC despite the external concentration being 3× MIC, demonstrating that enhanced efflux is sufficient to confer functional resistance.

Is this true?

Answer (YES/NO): YES